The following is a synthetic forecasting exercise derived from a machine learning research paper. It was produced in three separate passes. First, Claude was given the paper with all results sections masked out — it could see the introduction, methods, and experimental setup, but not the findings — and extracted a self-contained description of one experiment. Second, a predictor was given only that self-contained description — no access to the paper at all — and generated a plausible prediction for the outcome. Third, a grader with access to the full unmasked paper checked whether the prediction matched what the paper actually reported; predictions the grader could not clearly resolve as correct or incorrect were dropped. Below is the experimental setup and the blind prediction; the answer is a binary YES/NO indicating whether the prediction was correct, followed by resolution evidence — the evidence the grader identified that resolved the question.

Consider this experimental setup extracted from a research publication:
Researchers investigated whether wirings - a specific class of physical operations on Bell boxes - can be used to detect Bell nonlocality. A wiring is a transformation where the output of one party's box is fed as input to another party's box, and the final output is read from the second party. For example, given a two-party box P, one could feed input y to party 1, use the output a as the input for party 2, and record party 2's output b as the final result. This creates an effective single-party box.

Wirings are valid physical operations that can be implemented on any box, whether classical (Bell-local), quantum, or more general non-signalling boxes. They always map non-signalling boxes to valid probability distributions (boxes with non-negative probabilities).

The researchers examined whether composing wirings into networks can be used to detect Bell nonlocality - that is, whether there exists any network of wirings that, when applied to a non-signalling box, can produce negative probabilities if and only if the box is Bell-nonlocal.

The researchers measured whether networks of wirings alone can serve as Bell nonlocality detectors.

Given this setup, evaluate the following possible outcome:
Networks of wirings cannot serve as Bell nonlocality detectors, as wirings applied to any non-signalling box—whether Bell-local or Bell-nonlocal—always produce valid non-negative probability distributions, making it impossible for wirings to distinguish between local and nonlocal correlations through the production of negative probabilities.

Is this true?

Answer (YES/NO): YES